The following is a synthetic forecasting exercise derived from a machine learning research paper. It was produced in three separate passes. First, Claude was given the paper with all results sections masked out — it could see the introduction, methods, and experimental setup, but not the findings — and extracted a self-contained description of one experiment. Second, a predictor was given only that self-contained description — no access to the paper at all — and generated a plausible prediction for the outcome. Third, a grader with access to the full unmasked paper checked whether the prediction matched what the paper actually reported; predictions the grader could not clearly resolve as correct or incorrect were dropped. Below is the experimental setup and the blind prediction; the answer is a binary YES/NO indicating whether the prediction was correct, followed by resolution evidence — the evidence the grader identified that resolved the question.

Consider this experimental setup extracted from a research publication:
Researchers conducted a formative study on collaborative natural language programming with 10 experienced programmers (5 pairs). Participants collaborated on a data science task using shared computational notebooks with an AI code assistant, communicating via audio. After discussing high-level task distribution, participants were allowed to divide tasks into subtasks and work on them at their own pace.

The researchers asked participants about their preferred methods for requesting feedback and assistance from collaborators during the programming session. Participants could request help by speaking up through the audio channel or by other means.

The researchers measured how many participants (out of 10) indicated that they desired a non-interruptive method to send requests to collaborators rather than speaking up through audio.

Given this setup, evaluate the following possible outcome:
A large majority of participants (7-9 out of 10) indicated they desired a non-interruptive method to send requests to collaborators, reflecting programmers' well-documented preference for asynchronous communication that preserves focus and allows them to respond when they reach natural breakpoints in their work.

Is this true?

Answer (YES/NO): YES